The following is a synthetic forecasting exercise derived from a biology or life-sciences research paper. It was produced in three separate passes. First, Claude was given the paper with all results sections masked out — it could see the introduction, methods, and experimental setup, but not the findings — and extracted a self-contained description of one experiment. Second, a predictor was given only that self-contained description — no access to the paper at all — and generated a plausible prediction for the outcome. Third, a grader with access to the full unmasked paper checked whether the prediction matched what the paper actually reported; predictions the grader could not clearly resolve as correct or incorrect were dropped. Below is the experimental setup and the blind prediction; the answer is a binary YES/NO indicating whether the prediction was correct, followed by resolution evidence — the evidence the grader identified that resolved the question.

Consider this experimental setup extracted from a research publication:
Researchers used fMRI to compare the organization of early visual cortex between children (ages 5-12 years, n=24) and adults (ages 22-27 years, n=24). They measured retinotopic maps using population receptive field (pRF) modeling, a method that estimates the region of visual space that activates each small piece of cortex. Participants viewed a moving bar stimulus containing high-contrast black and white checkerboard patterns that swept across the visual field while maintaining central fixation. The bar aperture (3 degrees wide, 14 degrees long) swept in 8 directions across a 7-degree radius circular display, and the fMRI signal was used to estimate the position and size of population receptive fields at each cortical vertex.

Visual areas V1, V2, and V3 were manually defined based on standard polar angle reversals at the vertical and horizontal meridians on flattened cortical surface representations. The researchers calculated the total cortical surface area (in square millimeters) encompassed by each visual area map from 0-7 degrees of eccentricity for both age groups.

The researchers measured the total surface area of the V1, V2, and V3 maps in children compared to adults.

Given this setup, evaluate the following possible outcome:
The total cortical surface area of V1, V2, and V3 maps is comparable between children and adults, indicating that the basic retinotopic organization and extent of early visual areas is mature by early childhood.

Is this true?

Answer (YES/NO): YES